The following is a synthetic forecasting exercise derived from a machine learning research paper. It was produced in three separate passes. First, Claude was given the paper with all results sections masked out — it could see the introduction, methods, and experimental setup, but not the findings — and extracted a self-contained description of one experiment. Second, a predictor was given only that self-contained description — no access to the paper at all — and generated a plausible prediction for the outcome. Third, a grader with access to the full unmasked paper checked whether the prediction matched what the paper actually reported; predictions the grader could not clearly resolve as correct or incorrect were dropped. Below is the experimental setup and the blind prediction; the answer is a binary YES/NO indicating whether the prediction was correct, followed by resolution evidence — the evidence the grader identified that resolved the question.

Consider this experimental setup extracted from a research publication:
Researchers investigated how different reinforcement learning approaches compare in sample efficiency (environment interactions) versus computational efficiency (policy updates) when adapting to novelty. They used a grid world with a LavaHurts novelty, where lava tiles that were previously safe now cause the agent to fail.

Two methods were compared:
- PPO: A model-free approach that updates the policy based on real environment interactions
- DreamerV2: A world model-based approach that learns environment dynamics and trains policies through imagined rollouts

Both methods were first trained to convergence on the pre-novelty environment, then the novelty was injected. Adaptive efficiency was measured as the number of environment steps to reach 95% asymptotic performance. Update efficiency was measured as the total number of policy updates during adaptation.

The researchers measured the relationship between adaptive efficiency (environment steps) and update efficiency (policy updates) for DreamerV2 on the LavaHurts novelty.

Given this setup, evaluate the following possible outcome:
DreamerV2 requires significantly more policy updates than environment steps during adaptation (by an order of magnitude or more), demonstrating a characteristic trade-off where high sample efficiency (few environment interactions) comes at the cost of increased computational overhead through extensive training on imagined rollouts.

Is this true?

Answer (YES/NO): YES